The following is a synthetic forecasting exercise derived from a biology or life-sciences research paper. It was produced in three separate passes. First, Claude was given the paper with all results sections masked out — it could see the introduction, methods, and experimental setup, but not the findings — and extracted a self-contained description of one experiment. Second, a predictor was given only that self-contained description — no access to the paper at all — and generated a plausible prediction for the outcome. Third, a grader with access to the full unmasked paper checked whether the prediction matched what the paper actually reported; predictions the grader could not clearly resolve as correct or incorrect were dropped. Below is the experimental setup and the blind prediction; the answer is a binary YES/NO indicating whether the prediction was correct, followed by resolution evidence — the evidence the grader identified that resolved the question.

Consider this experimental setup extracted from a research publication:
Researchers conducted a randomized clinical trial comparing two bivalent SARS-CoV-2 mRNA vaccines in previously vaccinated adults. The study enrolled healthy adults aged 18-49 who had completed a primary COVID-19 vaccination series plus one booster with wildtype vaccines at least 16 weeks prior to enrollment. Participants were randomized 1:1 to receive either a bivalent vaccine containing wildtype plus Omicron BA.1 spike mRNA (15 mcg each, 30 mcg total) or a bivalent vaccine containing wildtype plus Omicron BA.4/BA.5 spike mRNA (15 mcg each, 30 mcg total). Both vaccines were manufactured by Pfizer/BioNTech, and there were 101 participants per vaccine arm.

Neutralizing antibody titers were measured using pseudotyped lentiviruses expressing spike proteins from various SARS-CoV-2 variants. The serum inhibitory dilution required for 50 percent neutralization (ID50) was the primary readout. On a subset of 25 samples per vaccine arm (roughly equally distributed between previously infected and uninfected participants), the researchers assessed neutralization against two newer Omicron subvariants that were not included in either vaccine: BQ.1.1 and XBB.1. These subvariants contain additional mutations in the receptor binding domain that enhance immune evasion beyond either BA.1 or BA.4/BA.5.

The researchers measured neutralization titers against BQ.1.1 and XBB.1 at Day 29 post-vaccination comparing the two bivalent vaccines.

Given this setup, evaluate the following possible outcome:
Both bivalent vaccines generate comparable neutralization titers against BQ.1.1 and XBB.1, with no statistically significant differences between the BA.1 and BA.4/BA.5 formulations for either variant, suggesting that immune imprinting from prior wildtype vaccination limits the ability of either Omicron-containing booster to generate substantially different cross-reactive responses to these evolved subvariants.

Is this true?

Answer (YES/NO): YES